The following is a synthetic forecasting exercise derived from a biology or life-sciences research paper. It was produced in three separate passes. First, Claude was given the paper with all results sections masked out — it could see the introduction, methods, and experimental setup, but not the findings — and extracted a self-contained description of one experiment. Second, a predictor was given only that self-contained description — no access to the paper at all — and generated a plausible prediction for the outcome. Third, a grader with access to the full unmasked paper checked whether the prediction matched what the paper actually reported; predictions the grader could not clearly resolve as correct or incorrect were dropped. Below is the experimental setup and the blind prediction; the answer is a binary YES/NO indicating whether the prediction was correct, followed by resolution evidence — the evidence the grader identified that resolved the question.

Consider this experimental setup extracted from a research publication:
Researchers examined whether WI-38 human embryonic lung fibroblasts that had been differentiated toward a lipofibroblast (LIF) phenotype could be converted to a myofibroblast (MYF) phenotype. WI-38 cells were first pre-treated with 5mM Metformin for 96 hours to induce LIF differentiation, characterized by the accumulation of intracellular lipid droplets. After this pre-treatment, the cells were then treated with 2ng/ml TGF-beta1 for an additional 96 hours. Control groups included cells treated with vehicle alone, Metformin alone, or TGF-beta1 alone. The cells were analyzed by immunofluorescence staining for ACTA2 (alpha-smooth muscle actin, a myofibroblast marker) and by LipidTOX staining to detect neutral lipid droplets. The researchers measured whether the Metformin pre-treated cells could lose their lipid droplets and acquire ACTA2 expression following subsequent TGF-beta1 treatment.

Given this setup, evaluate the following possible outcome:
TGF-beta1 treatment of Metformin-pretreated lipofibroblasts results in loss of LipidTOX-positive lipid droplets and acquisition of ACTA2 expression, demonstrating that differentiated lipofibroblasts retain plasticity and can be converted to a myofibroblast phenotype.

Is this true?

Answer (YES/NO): YES